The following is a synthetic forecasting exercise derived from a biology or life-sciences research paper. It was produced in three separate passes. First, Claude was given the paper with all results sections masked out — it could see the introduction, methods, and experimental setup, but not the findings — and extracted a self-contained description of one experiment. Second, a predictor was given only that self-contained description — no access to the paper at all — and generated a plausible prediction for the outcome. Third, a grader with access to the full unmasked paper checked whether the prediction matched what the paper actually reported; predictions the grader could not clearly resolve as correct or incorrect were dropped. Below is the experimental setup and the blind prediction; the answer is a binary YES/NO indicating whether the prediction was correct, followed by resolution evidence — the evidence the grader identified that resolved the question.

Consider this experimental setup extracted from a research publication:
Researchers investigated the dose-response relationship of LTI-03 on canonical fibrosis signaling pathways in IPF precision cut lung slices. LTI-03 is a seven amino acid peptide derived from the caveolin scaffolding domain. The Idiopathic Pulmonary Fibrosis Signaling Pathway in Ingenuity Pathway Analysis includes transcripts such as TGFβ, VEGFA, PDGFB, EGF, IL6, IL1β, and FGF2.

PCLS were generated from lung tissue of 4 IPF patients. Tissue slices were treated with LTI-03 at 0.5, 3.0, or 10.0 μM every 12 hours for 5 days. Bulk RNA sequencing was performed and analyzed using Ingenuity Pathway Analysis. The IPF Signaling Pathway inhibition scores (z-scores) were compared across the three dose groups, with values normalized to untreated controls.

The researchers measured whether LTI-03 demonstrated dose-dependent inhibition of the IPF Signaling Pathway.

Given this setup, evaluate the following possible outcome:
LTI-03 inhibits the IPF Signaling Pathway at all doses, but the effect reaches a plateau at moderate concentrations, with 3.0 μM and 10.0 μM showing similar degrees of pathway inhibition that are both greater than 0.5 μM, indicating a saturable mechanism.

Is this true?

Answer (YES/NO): NO